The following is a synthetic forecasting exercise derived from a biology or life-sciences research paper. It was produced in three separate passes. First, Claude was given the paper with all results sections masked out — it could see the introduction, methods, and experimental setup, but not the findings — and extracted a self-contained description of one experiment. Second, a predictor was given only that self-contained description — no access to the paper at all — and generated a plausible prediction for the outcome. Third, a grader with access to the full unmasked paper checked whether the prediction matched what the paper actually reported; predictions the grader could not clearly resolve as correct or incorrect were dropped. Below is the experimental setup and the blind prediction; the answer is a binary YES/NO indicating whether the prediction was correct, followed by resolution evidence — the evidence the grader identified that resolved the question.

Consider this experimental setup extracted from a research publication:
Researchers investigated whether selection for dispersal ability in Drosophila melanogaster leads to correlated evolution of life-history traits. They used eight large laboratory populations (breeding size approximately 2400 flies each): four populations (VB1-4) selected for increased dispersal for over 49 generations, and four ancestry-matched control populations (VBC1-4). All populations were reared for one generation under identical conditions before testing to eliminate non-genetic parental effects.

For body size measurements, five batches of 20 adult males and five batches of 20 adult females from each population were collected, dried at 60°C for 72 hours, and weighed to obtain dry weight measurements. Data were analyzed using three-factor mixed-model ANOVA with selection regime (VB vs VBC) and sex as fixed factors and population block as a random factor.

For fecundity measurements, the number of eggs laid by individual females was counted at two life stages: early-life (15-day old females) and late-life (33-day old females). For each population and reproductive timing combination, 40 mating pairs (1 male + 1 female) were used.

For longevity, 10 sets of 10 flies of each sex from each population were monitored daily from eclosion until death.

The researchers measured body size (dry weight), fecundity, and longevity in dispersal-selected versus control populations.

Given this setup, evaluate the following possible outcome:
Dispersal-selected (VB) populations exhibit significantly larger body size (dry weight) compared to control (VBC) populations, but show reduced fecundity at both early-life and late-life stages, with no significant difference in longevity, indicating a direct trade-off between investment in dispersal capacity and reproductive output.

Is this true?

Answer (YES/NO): NO